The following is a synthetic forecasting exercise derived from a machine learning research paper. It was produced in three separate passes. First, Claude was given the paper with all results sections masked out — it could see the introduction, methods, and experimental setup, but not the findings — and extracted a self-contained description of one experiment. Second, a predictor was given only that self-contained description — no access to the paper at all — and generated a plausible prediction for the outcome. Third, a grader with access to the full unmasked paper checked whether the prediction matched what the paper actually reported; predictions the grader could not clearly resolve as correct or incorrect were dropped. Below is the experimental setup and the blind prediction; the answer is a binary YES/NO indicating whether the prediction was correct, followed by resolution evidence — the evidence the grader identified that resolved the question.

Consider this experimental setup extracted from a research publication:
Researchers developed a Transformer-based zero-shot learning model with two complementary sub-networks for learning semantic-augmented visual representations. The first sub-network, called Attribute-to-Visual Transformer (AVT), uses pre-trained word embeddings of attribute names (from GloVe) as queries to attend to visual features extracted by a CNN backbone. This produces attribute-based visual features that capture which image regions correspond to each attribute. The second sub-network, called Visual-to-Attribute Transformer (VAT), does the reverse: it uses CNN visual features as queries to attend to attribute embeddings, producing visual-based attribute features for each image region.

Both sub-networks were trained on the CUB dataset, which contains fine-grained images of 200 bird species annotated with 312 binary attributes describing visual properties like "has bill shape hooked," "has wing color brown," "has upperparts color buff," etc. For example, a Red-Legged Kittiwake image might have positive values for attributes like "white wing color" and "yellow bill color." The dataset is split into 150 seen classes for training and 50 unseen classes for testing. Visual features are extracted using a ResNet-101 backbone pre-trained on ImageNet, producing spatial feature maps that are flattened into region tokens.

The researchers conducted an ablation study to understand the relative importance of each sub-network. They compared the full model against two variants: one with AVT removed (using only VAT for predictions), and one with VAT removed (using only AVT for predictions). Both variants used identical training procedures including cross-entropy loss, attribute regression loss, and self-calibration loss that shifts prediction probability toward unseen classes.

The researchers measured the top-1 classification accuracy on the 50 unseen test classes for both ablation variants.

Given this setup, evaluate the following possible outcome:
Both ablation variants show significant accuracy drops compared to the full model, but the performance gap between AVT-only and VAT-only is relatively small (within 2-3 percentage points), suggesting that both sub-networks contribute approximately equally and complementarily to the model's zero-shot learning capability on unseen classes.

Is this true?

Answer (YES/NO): NO